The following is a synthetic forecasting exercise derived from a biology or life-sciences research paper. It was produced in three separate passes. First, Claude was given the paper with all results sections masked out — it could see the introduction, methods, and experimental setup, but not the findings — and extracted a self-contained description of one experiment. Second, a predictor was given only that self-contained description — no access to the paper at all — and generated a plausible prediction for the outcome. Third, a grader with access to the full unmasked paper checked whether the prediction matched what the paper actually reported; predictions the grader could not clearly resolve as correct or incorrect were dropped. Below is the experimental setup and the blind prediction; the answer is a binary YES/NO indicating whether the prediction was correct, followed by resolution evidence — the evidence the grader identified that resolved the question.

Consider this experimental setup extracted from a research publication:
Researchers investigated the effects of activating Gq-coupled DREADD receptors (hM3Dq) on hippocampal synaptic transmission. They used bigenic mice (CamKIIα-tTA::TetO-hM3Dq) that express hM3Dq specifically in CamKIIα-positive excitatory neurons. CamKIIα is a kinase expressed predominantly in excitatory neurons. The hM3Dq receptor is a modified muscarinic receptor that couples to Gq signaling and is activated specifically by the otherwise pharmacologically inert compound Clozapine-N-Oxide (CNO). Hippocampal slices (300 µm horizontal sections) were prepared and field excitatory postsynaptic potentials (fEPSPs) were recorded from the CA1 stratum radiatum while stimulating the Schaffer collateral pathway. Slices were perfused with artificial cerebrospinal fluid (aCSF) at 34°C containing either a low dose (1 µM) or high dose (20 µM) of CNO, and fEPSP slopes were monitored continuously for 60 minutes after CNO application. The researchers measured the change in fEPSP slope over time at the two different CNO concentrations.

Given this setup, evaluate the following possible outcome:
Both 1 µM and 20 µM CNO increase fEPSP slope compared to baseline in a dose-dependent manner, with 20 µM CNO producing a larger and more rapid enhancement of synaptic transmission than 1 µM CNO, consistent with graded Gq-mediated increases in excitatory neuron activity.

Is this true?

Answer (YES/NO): NO